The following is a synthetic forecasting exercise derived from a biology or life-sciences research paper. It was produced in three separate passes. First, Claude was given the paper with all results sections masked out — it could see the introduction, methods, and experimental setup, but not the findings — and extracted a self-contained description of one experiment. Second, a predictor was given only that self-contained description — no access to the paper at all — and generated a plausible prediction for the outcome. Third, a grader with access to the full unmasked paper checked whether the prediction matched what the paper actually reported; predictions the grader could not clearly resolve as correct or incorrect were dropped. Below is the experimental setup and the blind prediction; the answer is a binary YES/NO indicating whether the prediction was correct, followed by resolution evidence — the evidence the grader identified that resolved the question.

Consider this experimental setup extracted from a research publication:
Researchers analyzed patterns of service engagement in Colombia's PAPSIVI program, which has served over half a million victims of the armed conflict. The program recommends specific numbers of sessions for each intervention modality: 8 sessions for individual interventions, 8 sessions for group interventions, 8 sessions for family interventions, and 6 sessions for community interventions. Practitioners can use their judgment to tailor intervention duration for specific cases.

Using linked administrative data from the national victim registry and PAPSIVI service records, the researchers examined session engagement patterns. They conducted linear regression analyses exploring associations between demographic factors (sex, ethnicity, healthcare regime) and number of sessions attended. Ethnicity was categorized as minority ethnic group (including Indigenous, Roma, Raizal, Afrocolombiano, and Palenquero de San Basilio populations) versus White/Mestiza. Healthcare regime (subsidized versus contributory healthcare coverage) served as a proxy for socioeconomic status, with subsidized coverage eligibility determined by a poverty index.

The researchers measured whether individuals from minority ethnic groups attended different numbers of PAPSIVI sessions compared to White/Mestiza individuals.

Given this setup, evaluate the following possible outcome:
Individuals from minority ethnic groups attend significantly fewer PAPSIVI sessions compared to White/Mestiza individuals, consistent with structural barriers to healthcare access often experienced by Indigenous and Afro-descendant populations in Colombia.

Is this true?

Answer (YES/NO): NO